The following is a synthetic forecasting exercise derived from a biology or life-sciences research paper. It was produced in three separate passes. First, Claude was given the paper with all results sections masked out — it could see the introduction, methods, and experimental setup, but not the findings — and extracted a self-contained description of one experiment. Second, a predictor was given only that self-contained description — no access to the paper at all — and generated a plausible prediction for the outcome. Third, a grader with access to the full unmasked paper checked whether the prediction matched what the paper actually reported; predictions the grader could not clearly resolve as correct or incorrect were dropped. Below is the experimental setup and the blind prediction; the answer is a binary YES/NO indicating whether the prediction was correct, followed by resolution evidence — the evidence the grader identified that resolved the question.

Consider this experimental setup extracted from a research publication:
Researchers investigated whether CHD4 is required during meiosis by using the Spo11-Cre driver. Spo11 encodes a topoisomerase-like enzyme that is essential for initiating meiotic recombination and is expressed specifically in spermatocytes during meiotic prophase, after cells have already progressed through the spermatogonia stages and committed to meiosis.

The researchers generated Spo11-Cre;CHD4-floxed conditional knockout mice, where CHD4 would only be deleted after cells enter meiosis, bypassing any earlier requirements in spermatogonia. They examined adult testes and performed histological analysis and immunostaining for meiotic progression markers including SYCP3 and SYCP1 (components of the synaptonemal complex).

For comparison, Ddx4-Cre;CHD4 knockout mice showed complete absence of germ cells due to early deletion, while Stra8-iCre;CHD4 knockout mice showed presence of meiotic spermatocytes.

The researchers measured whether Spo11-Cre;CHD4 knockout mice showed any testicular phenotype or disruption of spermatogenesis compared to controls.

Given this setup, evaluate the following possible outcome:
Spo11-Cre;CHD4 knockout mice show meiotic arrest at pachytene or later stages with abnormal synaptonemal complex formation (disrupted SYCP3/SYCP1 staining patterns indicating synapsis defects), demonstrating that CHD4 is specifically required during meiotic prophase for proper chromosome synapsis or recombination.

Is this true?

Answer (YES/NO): NO